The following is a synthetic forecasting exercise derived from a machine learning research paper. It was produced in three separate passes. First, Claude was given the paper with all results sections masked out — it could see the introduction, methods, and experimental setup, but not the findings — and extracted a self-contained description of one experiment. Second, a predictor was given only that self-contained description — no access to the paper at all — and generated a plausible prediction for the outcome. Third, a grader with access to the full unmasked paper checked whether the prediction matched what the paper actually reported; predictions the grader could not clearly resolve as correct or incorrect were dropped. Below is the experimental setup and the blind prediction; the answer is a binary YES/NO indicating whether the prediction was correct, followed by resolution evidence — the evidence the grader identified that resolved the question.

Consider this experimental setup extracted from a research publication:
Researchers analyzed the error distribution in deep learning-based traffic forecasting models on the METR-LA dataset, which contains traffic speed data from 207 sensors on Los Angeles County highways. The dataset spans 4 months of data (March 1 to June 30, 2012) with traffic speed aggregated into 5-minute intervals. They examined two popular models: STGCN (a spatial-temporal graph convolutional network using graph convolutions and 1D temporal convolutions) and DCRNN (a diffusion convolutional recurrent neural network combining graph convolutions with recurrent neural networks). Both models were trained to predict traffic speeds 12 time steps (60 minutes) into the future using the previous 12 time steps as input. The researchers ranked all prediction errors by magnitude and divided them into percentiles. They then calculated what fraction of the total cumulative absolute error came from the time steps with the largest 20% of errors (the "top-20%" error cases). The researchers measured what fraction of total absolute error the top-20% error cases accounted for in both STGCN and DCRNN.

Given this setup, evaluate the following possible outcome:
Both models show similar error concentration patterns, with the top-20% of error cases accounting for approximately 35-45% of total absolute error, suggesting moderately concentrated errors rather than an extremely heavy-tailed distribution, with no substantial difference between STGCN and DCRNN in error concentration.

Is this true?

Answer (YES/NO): NO